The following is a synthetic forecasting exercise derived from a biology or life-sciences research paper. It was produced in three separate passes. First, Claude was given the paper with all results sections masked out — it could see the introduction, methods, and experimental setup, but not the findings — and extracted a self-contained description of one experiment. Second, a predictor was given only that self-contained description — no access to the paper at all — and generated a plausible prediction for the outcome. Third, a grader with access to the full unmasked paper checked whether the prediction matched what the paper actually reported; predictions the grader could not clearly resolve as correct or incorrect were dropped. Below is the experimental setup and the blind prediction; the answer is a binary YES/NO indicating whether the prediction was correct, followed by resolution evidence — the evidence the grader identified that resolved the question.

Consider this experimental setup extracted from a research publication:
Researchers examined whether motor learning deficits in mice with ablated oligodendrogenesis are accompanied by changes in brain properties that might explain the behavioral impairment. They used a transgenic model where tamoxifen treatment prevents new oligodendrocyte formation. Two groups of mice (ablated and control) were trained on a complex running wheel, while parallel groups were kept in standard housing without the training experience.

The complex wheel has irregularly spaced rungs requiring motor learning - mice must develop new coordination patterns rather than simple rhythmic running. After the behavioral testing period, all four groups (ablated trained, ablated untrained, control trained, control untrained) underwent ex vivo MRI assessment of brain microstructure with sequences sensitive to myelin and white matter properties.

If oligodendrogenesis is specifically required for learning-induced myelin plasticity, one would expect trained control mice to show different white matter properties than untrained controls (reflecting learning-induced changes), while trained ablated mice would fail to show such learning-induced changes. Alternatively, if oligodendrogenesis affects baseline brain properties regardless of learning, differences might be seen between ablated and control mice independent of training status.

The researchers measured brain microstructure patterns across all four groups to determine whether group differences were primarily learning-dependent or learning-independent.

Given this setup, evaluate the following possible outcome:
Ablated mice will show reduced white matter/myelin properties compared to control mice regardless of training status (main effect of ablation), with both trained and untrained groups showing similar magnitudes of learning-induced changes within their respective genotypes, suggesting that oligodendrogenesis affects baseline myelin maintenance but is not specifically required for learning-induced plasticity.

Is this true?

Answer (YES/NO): NO